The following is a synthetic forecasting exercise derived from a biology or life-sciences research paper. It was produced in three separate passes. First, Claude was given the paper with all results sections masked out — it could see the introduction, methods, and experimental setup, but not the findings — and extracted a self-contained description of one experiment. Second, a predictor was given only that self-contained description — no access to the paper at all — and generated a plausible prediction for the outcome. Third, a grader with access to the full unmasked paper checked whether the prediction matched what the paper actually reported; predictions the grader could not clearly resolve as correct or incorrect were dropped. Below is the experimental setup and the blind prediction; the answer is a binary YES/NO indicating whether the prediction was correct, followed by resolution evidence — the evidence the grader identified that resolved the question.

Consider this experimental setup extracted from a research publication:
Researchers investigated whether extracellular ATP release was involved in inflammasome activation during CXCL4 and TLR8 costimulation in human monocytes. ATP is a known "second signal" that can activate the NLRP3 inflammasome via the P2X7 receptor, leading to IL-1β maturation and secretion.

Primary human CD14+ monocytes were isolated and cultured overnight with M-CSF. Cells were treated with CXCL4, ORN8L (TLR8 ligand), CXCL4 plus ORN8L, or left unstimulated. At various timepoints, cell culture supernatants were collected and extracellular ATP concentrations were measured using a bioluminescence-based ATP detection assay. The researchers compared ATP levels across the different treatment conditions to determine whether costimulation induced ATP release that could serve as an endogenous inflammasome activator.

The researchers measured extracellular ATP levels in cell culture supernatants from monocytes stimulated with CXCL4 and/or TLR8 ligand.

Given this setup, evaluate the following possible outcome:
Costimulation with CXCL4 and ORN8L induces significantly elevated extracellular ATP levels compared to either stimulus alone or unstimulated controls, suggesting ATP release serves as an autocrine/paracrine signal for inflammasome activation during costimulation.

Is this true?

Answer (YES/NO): NO